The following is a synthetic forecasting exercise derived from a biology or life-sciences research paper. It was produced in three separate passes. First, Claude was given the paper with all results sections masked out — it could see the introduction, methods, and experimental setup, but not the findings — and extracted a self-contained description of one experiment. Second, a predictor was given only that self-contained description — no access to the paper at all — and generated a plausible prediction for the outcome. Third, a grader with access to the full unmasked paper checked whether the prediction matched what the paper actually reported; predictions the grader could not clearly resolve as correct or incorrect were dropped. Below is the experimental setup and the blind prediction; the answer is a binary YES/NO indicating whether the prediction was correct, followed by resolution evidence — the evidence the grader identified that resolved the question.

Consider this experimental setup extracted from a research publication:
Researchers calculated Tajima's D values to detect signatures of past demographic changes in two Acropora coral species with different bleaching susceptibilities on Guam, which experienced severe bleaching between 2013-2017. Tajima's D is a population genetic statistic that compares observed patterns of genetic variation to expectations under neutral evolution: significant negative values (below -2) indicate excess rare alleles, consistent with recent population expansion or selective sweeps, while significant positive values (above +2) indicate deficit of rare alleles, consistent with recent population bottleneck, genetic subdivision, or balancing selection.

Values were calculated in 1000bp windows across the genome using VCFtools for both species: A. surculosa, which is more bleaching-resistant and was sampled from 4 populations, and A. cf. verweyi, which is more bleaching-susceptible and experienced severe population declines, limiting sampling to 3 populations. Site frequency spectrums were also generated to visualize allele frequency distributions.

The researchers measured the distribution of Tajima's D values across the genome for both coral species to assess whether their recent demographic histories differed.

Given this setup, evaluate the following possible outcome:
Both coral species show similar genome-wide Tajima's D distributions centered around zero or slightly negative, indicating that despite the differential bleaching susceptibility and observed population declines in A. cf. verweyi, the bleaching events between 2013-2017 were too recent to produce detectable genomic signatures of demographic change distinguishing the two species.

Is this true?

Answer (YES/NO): NO